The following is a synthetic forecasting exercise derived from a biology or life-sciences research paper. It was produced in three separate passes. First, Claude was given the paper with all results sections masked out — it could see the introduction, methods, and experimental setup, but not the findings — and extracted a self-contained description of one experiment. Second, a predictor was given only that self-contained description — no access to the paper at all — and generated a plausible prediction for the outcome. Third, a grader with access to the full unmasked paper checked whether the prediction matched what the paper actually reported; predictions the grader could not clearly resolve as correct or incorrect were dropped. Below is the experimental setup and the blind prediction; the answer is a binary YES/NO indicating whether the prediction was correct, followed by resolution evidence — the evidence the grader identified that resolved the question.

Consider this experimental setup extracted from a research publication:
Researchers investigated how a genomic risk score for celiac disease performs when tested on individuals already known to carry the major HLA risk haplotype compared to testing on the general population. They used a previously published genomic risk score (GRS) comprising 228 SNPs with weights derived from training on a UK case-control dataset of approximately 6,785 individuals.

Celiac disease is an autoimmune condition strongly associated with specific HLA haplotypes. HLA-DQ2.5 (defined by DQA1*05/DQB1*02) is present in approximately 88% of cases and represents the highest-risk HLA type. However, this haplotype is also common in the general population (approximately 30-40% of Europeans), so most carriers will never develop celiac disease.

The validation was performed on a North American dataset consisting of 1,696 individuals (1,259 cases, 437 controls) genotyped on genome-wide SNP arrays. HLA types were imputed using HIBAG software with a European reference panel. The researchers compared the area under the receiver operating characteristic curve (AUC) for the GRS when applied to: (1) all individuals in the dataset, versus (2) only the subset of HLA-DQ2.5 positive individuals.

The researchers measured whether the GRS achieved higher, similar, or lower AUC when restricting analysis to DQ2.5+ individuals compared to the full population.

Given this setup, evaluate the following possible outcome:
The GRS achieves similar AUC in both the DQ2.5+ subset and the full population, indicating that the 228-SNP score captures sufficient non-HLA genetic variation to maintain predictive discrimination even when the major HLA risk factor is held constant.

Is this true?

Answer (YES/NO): NO